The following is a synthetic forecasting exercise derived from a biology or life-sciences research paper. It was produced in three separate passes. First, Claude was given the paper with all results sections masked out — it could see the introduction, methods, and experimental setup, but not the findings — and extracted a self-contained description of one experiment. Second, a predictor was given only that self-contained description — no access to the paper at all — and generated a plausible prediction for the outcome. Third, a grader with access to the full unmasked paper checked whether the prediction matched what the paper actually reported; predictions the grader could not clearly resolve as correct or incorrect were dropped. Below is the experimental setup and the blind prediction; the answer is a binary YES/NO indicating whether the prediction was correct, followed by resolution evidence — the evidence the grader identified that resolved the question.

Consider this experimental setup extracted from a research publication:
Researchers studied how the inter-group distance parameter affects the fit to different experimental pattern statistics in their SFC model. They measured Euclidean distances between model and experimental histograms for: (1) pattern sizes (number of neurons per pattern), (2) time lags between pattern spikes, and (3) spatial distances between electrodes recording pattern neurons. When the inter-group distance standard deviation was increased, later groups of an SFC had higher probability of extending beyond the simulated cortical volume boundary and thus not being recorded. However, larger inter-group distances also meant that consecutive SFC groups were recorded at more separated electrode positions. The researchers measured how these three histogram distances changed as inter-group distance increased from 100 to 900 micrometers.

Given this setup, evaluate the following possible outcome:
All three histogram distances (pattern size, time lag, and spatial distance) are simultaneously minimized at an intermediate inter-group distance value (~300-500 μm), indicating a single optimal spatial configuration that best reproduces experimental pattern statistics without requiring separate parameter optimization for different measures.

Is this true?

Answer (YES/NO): NO